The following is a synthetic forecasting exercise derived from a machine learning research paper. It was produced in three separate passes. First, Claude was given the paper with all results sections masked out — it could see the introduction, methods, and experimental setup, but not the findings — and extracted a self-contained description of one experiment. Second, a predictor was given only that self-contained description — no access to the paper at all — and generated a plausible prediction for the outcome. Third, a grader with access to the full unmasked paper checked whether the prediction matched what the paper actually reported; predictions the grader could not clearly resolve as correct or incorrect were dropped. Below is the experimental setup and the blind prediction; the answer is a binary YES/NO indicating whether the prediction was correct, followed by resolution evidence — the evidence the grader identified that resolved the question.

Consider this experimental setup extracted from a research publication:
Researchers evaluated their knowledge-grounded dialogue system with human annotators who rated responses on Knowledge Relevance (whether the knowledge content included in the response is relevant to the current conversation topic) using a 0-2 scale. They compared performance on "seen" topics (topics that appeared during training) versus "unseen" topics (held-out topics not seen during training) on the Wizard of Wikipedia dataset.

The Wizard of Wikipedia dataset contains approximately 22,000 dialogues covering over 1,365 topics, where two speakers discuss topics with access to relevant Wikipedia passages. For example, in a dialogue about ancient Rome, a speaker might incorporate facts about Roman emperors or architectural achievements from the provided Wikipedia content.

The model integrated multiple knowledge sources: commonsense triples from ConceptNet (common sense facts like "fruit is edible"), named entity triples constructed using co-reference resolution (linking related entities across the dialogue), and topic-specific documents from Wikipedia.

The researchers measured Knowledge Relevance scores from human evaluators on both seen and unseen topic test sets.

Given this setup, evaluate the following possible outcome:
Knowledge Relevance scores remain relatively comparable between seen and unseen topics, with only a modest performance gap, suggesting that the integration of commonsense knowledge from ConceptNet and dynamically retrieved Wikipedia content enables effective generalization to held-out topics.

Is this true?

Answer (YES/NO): NO